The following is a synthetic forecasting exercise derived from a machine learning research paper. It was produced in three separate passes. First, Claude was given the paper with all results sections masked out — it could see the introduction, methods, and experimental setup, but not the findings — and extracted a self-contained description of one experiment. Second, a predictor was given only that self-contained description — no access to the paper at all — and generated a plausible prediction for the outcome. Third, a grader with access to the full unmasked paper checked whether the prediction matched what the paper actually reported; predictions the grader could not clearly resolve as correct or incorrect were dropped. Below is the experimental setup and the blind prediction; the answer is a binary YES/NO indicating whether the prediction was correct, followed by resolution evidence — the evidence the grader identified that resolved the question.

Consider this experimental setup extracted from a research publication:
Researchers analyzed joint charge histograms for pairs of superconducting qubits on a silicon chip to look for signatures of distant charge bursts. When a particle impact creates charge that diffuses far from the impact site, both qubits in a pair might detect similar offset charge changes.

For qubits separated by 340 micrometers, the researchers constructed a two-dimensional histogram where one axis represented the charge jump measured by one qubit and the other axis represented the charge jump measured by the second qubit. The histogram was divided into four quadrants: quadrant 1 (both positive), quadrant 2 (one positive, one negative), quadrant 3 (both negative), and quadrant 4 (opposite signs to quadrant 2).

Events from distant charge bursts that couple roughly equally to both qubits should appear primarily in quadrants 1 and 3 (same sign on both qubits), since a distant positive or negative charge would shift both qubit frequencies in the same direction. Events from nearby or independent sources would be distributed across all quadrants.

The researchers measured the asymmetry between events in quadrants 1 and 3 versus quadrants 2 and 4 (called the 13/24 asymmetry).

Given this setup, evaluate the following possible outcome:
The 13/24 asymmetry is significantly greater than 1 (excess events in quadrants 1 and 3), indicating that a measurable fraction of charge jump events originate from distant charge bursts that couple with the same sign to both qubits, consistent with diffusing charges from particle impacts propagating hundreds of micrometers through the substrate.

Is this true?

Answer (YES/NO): YES